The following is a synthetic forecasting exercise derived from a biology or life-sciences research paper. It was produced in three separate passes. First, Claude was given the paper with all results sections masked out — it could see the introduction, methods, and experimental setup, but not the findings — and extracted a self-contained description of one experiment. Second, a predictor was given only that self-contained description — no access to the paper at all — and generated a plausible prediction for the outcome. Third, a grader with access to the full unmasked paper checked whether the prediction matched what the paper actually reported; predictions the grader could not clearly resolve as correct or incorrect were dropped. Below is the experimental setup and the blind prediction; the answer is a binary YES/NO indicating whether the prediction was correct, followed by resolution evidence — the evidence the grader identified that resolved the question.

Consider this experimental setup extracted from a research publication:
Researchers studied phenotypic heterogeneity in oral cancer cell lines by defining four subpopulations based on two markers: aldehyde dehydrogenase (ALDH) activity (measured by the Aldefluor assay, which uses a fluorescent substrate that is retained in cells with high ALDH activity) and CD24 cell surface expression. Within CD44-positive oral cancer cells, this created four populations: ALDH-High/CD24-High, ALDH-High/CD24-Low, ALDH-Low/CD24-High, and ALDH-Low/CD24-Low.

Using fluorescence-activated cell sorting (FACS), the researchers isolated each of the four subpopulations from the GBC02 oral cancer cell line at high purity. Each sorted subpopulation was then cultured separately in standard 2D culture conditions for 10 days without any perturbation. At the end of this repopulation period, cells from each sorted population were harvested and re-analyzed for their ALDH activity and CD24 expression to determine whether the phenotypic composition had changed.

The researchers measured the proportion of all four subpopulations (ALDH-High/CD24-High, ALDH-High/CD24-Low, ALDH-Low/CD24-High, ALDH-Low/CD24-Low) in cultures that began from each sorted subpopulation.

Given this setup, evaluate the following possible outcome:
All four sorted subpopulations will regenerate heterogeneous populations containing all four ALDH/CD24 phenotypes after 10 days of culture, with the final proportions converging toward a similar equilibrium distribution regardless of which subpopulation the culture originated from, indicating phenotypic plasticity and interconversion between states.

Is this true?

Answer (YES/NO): NO